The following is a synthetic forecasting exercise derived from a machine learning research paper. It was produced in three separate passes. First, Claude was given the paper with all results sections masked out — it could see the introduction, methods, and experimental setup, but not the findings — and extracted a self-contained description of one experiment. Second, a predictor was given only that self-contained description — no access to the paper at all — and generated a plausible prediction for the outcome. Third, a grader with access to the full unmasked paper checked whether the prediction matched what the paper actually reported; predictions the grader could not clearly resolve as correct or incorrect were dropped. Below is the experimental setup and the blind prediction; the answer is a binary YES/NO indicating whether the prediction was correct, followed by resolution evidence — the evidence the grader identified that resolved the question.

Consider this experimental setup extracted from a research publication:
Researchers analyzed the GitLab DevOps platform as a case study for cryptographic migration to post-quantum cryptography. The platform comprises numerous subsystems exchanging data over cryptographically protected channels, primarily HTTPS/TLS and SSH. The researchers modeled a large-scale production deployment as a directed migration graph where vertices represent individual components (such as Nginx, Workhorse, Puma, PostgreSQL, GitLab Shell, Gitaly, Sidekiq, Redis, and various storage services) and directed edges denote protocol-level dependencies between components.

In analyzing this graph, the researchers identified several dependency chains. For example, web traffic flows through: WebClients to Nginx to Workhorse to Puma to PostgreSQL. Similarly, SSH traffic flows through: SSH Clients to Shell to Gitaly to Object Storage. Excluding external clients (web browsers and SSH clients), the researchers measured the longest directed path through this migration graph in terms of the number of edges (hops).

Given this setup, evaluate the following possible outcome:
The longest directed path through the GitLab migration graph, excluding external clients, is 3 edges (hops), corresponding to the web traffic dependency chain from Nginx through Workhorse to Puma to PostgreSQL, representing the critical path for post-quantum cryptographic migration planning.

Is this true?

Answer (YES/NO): YES